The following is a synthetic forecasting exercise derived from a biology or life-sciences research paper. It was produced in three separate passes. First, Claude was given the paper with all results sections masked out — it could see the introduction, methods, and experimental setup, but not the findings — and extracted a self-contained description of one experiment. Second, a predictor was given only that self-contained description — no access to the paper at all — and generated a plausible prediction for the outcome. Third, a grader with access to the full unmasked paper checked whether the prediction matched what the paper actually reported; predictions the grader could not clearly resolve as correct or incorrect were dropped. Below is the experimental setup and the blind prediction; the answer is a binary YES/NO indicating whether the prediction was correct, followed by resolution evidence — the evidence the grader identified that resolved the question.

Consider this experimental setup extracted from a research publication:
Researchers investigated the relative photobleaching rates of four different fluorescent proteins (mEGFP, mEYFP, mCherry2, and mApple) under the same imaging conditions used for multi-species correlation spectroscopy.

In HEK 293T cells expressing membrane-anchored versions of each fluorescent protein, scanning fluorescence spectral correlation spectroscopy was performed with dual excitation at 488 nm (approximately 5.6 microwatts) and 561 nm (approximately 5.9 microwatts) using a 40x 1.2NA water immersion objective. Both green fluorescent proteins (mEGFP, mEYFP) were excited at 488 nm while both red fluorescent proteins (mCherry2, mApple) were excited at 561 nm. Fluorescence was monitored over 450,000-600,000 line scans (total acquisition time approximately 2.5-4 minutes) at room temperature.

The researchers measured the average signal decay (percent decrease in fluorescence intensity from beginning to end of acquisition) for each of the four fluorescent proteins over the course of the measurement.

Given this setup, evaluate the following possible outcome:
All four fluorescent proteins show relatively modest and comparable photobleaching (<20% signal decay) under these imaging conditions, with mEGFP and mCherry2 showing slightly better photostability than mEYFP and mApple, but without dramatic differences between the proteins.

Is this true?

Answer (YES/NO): NO